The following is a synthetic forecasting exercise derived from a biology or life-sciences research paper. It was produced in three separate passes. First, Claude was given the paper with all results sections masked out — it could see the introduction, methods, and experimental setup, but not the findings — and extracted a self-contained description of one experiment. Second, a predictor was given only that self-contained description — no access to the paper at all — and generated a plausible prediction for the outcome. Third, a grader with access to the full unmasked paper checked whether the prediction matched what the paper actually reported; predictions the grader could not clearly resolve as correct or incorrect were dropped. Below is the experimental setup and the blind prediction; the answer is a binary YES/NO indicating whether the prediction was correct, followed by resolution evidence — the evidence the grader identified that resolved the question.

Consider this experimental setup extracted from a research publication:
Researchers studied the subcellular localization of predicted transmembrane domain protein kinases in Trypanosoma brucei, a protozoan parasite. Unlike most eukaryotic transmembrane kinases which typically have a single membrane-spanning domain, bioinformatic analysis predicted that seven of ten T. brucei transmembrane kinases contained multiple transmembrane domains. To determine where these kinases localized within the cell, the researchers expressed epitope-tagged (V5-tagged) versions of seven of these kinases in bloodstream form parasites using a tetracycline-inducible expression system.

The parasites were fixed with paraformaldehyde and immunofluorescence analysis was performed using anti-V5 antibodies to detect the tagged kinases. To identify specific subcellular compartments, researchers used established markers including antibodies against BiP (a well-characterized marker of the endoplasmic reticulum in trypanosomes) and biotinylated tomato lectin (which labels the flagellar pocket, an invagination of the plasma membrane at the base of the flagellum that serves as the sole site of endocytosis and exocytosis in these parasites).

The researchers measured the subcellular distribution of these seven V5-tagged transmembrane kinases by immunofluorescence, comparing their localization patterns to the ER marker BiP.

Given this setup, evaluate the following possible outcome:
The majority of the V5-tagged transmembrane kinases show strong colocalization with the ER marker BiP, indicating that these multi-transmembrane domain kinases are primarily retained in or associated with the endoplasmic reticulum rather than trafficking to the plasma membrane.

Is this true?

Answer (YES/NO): YES